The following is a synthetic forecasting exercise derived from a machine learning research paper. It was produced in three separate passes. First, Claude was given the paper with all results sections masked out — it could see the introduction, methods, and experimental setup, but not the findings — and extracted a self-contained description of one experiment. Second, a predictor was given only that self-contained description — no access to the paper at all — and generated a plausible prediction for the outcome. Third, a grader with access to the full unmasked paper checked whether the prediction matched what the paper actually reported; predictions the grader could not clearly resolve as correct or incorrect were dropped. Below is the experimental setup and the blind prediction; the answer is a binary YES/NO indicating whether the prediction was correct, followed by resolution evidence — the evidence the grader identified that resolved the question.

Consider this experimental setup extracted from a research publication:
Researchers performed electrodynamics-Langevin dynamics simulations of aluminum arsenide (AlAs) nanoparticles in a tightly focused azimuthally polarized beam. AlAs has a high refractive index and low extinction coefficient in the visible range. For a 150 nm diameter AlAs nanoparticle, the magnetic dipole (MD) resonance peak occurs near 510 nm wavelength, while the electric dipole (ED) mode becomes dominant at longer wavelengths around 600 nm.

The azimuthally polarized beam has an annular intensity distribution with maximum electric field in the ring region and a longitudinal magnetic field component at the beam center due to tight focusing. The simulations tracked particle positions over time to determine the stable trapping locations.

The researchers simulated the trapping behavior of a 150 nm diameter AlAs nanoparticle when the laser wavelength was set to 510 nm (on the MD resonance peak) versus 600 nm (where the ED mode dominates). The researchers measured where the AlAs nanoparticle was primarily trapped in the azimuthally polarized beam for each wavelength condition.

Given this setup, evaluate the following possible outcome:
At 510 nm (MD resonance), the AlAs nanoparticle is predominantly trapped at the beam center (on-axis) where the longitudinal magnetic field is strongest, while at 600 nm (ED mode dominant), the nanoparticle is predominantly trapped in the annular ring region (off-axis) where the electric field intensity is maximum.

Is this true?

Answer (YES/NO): YES